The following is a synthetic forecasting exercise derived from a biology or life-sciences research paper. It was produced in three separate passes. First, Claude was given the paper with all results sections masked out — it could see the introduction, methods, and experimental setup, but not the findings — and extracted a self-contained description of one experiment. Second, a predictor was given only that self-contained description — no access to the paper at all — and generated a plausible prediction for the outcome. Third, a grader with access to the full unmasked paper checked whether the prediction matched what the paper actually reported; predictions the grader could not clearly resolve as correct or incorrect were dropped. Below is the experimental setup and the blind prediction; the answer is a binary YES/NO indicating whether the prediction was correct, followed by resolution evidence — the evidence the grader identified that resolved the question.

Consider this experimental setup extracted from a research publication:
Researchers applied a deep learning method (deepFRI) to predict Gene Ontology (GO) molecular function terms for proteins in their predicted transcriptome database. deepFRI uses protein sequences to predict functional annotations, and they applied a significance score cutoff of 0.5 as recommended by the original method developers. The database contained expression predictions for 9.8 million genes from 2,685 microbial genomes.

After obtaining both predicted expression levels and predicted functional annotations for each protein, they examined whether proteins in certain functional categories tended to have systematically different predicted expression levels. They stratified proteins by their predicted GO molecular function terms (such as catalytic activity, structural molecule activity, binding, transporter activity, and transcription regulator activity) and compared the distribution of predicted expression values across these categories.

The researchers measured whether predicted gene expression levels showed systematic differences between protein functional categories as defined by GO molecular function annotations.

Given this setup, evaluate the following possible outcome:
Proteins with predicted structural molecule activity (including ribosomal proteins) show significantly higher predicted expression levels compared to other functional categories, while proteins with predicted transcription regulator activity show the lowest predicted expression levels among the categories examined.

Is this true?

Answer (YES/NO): NO